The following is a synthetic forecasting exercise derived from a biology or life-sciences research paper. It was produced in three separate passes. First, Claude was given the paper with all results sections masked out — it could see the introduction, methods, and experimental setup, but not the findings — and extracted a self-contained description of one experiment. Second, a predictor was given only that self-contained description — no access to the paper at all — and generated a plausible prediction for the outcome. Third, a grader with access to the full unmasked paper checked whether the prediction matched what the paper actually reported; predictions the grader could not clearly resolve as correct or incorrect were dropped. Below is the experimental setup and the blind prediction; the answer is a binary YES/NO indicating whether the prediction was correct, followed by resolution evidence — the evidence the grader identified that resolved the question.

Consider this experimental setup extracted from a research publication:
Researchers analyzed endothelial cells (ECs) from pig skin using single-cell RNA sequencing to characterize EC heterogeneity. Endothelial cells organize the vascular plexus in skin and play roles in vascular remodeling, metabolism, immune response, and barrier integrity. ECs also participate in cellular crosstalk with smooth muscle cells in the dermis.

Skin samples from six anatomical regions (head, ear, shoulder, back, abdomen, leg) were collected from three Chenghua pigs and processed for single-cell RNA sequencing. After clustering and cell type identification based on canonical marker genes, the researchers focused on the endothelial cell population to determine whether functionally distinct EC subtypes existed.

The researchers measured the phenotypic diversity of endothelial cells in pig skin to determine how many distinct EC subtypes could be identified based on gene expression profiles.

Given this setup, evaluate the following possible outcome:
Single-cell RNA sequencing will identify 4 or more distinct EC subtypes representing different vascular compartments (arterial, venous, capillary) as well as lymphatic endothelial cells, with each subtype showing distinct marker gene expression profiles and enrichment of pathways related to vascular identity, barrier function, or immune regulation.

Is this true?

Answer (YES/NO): YES